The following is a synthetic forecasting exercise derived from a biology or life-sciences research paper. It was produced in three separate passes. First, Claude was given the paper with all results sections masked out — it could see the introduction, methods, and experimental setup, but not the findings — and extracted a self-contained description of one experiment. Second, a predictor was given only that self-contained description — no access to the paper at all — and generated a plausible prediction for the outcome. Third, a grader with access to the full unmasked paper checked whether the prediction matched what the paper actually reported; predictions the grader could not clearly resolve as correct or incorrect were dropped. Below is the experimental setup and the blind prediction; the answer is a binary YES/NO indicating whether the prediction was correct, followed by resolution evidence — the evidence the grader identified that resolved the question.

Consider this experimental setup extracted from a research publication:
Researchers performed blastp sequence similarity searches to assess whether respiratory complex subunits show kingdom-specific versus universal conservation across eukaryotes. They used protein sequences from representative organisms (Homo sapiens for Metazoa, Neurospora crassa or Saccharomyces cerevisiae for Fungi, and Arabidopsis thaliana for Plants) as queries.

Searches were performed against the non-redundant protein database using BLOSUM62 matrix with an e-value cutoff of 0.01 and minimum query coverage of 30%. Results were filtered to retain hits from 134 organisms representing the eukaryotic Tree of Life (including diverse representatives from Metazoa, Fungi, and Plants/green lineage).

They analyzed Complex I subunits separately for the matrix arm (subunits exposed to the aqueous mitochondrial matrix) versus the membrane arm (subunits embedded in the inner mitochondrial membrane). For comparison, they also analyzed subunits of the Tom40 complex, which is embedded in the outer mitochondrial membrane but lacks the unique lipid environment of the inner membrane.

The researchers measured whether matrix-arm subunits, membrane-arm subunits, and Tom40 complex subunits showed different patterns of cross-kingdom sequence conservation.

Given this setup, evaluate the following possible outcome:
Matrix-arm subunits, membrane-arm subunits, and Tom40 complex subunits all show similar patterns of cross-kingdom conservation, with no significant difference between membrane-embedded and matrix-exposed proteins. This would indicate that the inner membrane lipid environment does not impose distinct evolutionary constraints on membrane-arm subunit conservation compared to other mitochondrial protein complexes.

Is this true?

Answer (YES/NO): NO